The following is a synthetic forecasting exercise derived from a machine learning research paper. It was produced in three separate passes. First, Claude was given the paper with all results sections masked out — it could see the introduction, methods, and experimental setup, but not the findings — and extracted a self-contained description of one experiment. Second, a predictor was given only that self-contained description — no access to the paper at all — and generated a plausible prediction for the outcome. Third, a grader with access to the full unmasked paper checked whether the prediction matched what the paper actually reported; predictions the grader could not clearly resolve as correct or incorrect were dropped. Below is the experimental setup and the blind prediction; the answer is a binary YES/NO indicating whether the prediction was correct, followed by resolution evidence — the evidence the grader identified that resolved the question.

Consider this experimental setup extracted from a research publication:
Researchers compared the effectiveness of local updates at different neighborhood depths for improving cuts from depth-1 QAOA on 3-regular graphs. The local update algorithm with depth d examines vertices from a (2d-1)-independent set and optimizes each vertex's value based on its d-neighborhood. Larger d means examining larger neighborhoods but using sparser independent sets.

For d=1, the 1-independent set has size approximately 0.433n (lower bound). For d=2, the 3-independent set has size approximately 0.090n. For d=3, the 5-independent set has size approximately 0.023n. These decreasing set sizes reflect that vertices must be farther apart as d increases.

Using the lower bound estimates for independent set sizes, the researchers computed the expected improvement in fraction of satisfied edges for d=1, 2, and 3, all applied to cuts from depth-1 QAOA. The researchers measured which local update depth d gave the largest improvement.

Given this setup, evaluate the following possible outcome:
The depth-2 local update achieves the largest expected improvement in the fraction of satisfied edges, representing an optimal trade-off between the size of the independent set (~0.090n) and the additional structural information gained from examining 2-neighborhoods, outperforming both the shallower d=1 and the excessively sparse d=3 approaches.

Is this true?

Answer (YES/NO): NO